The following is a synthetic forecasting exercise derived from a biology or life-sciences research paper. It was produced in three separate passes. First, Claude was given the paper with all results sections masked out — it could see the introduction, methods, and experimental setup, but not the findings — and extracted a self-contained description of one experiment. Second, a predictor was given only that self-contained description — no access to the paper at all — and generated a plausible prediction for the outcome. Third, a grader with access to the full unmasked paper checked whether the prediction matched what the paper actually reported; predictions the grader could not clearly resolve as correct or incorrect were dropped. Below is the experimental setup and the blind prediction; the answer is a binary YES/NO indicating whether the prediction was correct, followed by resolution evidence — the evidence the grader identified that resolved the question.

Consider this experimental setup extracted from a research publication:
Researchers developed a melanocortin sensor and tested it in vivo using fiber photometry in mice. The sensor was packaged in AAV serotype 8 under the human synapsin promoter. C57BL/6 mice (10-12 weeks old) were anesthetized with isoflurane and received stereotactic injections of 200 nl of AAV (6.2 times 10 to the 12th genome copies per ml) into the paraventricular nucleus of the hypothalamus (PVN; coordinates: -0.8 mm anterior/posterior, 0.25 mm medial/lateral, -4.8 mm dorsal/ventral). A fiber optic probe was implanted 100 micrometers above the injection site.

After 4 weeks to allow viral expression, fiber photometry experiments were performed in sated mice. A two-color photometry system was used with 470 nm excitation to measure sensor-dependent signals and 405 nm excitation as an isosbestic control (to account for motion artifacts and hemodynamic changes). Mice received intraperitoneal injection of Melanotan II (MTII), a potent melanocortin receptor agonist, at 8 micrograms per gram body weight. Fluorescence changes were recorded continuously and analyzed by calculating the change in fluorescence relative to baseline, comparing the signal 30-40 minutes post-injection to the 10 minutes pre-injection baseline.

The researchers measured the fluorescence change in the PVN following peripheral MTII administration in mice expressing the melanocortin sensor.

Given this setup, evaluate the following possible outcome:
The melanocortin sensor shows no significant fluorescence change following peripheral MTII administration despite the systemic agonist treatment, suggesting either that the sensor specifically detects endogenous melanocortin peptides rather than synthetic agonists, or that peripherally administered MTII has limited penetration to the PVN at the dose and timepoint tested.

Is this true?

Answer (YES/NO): NO